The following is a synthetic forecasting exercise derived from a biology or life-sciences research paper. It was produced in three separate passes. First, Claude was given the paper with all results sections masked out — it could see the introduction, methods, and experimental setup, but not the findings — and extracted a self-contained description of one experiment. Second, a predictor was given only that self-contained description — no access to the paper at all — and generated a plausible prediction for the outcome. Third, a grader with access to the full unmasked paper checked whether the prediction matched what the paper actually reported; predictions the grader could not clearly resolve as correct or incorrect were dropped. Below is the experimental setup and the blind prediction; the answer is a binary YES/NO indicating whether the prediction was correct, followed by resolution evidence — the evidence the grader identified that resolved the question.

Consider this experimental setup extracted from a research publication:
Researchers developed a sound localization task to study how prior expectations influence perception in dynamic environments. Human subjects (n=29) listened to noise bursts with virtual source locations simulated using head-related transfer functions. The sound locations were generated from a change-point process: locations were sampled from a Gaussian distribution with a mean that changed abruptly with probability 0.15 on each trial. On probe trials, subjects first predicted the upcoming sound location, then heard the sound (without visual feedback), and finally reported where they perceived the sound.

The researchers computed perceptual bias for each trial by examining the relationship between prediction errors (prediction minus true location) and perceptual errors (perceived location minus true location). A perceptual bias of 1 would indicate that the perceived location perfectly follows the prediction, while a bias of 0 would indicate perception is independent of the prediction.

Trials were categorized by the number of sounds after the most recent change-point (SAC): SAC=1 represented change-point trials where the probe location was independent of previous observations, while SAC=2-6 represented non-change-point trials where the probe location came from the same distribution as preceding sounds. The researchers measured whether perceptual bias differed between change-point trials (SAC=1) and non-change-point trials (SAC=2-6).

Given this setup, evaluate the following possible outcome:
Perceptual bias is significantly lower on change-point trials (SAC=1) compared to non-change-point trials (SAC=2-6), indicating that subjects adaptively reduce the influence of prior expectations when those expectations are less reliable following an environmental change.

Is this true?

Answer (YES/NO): YES